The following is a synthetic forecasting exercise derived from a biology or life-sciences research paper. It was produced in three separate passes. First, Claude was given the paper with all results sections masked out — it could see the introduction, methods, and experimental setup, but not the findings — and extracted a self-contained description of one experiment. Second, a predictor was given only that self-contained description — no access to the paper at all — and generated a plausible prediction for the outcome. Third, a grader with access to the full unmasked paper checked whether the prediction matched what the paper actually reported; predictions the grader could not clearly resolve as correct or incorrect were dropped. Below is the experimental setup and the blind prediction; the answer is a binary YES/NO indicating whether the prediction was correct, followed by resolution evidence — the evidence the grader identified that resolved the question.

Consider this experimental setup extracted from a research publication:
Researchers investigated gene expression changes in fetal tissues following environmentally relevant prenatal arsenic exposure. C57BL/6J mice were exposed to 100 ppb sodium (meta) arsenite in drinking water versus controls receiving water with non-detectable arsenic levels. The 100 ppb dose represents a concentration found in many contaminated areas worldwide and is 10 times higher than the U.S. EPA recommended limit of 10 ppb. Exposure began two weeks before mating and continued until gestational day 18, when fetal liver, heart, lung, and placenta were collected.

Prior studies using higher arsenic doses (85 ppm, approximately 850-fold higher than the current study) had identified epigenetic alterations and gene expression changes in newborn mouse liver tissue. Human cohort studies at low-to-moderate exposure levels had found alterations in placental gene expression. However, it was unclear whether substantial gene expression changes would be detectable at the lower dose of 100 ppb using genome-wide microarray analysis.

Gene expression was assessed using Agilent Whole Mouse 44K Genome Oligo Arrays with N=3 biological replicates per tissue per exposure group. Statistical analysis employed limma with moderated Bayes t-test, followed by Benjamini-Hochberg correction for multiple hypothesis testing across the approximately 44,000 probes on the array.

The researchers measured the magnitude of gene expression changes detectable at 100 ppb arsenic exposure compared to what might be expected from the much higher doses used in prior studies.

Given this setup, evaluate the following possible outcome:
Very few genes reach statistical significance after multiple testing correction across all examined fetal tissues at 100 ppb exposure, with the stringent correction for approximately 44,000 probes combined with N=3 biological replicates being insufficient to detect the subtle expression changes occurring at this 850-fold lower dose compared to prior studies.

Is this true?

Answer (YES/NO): YES